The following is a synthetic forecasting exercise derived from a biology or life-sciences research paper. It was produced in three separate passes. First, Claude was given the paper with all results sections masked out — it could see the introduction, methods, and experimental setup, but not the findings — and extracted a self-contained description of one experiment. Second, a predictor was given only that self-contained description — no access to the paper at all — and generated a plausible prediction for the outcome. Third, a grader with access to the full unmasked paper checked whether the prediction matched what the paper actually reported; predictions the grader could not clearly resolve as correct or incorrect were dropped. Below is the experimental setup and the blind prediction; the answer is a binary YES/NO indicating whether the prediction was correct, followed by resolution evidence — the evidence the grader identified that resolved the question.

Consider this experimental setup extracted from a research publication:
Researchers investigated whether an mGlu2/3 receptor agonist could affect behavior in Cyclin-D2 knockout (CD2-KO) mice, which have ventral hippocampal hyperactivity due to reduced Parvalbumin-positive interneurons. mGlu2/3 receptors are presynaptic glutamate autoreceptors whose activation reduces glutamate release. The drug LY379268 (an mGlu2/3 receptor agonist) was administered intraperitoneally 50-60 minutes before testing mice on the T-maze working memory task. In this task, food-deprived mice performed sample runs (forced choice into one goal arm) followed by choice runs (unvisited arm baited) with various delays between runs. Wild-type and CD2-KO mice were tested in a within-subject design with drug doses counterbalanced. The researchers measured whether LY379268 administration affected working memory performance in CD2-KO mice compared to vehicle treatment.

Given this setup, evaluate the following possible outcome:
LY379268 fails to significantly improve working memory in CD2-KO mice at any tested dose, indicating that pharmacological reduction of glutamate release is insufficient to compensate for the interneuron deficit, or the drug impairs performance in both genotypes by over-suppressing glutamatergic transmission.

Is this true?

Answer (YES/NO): YES